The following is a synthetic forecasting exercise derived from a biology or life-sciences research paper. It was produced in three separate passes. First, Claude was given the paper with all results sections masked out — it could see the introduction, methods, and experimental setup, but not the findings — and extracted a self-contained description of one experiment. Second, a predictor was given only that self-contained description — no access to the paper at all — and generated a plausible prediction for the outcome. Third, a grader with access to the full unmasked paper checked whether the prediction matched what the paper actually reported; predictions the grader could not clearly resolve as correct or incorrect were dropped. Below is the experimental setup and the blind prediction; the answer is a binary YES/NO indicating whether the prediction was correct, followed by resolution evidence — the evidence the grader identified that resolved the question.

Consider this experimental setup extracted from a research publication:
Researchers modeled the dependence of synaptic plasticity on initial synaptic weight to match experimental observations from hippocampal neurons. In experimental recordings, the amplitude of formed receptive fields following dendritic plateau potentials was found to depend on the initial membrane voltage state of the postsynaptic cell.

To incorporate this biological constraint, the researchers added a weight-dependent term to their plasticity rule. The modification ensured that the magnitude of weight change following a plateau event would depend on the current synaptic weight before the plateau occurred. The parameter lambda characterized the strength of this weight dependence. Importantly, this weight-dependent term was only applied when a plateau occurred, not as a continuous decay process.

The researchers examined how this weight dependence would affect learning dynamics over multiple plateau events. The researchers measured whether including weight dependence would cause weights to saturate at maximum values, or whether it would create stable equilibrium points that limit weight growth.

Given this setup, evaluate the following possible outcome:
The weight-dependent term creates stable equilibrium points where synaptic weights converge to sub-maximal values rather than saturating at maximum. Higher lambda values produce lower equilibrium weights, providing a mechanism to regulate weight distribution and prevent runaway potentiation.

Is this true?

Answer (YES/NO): YES